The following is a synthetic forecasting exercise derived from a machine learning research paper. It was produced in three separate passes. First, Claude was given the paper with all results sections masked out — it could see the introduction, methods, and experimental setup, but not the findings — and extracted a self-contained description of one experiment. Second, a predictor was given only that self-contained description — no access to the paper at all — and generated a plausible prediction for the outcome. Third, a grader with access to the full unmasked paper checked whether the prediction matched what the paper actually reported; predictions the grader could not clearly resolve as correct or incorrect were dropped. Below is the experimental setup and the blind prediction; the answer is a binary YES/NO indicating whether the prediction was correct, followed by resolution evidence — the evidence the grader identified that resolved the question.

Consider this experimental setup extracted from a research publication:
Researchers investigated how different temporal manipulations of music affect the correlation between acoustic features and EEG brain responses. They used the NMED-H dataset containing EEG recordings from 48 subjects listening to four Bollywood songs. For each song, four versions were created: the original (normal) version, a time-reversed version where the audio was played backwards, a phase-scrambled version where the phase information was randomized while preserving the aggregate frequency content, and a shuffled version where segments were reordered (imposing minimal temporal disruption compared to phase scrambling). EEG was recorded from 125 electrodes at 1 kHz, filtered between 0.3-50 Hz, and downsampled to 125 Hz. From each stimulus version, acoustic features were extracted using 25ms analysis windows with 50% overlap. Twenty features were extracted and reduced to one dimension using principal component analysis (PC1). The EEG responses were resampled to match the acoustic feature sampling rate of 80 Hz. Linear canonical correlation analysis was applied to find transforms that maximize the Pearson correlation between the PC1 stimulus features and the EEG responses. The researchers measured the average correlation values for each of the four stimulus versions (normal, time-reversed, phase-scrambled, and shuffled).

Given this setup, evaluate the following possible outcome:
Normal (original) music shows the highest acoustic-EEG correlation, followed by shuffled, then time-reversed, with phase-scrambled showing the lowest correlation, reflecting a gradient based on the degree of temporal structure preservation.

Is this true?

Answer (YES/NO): NO